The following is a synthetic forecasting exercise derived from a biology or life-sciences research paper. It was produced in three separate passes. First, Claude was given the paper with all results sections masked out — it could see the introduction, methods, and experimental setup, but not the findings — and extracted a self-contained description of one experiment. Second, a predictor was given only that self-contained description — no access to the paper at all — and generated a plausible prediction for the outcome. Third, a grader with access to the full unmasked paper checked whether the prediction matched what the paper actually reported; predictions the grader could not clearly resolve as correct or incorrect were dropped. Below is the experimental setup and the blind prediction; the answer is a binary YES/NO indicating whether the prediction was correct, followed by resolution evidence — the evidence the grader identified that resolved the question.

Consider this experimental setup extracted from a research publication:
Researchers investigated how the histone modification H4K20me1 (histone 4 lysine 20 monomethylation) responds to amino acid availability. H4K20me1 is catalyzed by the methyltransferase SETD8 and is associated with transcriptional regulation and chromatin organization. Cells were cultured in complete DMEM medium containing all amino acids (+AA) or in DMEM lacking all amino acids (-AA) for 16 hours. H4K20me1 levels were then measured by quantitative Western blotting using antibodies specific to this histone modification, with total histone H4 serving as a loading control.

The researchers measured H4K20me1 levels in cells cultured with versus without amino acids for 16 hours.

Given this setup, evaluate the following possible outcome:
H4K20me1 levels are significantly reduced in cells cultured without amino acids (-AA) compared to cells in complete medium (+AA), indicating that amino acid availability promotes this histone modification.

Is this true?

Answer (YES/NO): YES